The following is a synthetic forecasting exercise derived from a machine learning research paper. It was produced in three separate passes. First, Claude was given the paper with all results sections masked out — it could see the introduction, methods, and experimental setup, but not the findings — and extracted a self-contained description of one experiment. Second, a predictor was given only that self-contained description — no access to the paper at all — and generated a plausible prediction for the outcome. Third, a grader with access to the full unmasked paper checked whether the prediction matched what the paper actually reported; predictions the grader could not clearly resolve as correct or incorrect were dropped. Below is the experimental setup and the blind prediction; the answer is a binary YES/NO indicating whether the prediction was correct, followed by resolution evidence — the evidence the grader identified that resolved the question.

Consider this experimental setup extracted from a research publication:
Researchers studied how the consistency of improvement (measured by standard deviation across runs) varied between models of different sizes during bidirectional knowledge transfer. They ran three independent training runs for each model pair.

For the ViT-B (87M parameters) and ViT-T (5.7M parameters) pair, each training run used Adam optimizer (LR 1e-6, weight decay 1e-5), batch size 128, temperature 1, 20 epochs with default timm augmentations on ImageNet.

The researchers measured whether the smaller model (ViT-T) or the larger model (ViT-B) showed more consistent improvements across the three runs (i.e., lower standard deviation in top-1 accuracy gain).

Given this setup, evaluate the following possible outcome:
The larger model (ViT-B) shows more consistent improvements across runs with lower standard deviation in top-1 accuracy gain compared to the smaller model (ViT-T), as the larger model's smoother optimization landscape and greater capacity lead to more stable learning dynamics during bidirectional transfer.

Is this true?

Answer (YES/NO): NO